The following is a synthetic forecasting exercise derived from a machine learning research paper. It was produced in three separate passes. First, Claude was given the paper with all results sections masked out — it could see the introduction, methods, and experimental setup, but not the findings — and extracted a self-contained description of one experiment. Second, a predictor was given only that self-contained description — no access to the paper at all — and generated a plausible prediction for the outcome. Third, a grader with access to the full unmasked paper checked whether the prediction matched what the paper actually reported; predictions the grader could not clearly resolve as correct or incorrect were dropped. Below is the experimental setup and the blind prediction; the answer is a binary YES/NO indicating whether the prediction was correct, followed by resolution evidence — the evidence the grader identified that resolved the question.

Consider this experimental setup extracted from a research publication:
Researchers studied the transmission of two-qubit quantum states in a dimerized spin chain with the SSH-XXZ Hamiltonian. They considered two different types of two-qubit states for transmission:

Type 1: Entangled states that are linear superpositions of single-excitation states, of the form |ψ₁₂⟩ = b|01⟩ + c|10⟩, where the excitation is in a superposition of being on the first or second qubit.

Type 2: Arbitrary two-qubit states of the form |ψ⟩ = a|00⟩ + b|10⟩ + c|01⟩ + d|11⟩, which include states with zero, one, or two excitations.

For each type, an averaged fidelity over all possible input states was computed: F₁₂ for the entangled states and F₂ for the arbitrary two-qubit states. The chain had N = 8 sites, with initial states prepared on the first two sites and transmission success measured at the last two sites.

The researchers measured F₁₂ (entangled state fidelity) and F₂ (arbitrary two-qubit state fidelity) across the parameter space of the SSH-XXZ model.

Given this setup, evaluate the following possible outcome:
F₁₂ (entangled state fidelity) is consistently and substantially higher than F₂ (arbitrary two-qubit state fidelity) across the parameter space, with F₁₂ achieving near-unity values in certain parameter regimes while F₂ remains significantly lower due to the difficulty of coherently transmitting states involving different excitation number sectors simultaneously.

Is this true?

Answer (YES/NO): YES